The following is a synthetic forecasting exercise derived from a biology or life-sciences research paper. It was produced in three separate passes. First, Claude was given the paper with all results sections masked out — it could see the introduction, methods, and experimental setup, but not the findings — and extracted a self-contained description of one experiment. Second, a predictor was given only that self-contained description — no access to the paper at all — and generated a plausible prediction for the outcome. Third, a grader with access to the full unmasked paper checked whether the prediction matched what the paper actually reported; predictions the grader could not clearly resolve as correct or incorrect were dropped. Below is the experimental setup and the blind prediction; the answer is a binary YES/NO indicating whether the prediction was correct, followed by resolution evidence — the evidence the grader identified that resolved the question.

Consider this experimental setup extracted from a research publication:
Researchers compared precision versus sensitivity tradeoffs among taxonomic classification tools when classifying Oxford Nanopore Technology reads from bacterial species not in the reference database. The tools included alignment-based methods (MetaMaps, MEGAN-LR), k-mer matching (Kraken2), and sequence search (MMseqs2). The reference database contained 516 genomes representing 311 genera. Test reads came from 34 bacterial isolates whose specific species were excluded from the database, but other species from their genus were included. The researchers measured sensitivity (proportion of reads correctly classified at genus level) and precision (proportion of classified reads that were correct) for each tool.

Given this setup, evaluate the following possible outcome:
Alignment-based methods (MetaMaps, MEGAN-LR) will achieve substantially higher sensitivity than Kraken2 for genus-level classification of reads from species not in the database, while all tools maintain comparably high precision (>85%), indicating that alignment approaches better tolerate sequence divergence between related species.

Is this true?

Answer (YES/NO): NO